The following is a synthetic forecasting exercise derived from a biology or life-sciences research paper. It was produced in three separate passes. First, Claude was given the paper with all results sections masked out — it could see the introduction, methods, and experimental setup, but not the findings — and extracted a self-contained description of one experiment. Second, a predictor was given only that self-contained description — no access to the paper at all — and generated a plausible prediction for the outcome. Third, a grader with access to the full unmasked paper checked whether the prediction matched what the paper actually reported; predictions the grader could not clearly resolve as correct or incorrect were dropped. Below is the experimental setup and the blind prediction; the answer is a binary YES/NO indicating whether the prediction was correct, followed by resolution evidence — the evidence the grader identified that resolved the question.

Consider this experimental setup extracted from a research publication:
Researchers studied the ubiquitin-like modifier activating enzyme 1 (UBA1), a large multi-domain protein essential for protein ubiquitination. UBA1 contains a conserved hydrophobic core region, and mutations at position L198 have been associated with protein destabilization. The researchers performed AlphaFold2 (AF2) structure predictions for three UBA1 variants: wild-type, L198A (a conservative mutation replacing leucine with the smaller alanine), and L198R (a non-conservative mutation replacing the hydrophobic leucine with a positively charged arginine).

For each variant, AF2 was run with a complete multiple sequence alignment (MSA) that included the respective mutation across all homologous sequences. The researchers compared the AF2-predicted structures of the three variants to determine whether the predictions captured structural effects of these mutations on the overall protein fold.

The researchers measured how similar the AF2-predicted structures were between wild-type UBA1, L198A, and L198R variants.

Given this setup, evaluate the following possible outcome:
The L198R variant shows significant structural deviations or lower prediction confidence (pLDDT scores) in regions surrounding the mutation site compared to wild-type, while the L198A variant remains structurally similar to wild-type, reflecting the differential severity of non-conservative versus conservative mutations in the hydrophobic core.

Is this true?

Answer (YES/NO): YES